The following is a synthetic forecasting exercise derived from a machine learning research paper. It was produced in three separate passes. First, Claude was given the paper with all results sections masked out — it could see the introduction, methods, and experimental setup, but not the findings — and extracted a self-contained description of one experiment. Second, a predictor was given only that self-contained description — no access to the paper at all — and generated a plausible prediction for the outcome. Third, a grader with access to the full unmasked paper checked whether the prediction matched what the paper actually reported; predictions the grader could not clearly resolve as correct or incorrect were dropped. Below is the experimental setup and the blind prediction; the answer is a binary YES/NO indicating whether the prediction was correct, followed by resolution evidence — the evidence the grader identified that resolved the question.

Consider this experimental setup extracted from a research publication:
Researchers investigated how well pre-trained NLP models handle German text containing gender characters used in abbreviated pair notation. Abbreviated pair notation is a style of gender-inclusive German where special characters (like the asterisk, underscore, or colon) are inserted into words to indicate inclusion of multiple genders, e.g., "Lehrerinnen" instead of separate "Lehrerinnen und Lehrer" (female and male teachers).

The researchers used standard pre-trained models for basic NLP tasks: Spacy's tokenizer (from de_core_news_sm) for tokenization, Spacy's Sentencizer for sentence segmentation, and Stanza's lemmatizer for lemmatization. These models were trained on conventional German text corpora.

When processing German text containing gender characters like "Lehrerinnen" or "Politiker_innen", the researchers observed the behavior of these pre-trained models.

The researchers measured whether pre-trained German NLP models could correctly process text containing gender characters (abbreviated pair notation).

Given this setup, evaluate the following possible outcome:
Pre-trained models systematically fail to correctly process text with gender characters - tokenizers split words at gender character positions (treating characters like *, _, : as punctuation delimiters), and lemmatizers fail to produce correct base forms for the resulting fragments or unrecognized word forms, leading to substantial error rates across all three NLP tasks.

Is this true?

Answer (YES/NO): NO